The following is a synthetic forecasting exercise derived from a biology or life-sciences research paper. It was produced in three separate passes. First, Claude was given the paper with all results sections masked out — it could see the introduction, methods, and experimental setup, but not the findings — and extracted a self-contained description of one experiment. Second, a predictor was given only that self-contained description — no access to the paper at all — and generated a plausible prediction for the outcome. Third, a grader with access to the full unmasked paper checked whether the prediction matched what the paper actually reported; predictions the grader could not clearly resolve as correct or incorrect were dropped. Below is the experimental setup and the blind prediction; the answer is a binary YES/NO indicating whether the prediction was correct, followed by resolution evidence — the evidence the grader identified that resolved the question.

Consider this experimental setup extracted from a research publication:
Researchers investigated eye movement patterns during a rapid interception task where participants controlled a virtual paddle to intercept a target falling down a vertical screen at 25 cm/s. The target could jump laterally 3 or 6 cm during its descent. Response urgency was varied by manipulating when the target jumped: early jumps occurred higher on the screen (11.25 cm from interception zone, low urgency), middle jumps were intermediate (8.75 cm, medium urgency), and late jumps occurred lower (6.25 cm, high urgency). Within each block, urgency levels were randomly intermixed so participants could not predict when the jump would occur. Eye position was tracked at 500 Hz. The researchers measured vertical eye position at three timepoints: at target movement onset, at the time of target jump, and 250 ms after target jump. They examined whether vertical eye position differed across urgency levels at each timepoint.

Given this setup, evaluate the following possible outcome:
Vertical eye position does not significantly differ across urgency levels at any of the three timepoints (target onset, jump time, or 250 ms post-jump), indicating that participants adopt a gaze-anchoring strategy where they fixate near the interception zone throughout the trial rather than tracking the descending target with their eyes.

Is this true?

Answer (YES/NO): NO